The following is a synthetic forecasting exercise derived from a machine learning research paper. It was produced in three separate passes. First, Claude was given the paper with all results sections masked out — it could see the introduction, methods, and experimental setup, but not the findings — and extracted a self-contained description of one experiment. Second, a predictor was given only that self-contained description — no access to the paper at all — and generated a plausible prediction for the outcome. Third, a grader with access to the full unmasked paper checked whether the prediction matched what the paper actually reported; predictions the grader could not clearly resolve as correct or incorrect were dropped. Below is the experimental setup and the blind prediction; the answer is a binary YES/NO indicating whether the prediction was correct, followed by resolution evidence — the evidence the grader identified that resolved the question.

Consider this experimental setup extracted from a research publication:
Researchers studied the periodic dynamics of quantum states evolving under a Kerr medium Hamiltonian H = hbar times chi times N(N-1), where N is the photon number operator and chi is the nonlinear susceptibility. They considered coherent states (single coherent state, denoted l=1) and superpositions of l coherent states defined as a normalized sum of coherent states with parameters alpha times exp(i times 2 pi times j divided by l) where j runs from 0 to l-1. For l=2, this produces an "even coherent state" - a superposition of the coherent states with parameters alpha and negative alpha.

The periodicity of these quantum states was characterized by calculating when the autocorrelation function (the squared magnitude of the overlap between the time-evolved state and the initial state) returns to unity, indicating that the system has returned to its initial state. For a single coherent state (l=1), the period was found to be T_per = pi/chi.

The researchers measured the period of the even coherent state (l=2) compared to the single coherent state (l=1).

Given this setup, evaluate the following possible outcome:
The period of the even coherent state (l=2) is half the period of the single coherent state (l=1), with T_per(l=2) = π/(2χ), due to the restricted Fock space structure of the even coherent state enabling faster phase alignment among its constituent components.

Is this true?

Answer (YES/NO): NO